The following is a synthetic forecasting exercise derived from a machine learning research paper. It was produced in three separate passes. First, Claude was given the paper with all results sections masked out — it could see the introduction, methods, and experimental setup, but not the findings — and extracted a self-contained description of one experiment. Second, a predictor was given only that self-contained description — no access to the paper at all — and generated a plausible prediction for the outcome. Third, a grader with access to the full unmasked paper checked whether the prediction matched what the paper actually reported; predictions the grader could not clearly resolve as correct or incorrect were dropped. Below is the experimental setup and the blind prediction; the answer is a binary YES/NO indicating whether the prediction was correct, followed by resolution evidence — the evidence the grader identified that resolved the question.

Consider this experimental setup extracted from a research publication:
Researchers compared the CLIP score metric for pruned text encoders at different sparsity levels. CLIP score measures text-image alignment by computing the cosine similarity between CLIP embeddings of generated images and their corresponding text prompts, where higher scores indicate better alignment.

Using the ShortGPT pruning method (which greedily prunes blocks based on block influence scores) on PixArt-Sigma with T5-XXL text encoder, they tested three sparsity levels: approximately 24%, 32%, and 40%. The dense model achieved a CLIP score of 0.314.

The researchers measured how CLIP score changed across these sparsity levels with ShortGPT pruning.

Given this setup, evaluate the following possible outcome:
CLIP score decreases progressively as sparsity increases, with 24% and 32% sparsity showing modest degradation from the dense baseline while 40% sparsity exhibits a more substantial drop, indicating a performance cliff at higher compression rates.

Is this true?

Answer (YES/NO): YES